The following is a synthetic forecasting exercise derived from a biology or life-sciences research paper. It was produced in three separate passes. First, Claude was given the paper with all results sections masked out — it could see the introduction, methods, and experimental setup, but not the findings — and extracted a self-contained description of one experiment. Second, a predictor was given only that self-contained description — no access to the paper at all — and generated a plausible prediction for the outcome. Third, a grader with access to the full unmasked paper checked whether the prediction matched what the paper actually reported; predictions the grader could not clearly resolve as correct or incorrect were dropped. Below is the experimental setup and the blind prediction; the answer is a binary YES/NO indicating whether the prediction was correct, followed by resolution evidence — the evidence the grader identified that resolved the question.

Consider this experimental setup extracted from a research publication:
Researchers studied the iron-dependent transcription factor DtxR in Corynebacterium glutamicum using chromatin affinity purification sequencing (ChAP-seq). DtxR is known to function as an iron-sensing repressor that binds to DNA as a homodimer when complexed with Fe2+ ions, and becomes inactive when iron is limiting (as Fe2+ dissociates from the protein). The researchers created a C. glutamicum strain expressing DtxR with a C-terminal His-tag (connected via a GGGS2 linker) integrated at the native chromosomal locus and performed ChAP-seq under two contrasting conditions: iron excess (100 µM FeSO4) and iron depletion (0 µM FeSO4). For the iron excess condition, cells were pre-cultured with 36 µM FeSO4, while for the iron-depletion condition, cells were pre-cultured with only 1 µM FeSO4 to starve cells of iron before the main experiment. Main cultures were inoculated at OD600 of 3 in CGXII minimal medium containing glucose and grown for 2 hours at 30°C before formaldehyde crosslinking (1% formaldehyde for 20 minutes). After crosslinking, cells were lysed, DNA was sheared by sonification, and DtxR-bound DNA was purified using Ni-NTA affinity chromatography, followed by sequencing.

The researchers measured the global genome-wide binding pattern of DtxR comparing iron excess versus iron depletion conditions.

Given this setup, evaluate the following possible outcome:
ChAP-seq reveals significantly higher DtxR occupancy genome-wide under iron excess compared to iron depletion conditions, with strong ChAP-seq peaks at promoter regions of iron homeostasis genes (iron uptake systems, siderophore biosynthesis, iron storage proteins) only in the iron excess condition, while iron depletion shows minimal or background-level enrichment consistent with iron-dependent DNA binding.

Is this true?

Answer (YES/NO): YES